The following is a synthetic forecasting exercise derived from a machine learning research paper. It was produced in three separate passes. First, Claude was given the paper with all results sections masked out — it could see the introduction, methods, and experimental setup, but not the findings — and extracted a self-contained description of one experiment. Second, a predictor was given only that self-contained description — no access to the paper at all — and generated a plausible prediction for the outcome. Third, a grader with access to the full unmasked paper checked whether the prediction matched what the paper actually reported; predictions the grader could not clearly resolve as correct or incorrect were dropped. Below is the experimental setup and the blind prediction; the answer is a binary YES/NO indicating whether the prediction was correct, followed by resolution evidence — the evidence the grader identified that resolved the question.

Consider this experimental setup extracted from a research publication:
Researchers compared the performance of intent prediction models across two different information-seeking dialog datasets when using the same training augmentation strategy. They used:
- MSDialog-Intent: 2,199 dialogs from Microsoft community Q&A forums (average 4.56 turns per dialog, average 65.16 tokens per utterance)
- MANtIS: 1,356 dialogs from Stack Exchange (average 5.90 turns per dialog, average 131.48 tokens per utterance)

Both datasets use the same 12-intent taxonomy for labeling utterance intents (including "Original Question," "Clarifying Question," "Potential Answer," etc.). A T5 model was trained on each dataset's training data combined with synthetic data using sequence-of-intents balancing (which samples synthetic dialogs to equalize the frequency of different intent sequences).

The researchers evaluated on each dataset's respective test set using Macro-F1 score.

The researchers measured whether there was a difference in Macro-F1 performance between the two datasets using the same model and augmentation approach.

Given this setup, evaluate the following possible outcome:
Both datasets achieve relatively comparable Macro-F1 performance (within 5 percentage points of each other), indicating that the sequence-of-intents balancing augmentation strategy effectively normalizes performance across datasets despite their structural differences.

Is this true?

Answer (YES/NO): NO